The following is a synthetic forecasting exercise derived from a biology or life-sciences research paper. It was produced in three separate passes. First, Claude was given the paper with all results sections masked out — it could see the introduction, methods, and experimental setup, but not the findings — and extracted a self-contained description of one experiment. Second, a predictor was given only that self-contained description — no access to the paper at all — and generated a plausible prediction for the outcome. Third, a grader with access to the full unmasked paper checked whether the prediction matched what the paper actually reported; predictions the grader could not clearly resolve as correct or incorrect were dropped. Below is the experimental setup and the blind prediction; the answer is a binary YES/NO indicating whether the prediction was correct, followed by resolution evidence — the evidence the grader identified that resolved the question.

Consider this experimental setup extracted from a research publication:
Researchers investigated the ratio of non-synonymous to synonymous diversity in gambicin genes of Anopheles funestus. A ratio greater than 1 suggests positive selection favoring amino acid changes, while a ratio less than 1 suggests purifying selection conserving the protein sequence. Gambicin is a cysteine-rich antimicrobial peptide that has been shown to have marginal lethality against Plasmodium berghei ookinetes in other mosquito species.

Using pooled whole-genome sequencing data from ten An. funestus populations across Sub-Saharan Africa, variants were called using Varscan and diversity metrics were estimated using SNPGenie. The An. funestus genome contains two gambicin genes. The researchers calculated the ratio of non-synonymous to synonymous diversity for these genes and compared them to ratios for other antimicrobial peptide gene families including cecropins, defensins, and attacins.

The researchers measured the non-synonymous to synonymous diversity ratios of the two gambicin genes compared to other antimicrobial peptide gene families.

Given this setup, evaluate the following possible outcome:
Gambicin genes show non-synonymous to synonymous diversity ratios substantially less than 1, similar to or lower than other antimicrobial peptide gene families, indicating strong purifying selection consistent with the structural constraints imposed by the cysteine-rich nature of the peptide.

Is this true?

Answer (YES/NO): NO